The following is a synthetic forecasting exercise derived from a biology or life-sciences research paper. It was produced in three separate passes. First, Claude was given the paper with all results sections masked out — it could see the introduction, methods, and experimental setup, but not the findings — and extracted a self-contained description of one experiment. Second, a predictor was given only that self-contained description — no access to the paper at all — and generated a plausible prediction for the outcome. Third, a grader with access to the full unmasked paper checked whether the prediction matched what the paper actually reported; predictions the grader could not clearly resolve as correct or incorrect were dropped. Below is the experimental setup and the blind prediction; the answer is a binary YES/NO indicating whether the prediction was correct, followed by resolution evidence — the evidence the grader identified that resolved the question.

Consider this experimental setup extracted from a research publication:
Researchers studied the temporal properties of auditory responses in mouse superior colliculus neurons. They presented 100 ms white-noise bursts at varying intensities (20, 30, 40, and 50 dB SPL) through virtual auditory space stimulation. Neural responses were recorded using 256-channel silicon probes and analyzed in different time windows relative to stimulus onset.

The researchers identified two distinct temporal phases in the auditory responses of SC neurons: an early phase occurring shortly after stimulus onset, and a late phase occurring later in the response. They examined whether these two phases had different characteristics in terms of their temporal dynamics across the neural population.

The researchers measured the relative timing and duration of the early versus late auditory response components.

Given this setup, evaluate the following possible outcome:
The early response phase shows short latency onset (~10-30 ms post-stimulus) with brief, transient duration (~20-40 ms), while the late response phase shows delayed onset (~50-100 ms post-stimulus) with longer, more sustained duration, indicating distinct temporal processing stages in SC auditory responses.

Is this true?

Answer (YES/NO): NO